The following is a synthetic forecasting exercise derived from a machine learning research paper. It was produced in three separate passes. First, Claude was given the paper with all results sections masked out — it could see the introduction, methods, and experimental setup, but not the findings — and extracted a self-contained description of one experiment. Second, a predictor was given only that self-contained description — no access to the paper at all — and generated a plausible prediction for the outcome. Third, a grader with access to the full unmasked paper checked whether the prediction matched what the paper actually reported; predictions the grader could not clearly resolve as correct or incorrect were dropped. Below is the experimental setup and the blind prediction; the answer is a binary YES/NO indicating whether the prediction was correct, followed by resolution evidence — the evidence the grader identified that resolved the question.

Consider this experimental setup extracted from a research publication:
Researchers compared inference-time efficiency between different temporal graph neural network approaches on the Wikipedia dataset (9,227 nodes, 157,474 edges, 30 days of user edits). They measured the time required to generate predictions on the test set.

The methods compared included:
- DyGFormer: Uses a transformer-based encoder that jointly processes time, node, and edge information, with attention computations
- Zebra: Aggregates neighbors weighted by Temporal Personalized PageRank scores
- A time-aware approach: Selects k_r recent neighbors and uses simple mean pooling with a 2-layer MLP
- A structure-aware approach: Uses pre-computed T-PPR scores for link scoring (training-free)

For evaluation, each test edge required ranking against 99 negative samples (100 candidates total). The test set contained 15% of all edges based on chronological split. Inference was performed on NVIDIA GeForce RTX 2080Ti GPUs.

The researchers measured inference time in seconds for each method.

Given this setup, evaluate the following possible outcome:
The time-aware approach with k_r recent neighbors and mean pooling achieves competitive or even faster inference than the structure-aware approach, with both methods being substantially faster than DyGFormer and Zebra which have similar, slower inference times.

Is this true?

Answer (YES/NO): NO